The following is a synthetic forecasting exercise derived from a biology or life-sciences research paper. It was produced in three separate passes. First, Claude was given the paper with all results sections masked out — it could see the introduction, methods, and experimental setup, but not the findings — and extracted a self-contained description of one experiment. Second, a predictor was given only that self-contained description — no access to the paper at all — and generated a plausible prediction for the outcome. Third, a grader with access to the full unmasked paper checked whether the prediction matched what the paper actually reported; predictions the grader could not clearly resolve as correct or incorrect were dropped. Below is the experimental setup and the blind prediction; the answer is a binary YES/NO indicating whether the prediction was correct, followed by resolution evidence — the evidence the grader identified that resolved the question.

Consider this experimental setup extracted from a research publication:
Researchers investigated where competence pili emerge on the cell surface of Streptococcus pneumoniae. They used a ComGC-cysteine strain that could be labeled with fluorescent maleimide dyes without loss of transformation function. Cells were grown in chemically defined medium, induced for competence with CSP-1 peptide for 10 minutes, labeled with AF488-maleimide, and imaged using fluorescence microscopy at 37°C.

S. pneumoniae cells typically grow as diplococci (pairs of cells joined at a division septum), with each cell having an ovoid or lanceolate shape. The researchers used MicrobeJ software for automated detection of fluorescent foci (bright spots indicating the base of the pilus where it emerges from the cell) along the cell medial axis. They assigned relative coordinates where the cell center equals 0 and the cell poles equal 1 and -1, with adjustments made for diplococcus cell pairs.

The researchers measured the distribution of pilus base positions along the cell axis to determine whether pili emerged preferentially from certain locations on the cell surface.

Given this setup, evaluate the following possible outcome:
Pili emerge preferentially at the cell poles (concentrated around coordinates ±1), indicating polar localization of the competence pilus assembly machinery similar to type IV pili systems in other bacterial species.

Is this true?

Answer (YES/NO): NO